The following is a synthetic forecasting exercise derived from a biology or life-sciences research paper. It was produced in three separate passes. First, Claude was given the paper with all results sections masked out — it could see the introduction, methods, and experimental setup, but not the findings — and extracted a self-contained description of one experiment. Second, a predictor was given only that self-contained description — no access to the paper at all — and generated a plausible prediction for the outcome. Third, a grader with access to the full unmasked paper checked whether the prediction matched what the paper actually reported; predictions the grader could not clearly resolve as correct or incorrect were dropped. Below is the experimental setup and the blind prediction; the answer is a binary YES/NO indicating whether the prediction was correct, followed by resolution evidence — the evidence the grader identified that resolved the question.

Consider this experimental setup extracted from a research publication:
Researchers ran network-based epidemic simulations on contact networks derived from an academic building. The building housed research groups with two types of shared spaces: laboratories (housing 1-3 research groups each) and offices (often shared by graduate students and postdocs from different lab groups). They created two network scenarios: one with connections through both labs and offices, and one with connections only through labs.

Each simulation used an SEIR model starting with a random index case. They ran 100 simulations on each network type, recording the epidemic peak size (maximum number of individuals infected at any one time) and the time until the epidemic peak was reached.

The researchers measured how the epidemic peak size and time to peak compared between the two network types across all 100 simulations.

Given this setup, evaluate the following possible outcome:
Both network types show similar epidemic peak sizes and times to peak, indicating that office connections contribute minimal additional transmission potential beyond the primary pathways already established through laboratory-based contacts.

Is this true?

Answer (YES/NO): NO